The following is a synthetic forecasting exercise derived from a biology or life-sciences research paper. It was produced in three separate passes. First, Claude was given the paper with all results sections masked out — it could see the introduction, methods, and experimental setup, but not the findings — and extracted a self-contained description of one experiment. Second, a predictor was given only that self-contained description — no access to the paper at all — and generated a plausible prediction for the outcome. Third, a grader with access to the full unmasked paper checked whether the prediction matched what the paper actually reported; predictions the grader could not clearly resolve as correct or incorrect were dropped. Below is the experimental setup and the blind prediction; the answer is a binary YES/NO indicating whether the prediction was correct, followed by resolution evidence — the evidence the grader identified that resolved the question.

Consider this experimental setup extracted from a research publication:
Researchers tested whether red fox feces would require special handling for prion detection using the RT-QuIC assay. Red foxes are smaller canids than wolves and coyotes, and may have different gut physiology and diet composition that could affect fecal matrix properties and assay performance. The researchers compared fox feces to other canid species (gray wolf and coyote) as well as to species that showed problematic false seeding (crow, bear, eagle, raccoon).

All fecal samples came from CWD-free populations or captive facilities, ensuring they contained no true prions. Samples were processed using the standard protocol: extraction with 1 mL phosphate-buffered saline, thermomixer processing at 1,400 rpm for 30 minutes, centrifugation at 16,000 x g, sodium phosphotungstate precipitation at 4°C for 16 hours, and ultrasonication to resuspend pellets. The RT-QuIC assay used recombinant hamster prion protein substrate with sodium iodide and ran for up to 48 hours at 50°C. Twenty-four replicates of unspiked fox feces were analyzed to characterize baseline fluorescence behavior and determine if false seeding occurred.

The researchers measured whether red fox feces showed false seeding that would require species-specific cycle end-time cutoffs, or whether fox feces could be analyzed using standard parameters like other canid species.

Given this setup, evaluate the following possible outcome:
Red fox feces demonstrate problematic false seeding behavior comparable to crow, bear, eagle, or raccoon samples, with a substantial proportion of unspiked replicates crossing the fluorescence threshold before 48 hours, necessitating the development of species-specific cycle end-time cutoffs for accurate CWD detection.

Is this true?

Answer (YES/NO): NO